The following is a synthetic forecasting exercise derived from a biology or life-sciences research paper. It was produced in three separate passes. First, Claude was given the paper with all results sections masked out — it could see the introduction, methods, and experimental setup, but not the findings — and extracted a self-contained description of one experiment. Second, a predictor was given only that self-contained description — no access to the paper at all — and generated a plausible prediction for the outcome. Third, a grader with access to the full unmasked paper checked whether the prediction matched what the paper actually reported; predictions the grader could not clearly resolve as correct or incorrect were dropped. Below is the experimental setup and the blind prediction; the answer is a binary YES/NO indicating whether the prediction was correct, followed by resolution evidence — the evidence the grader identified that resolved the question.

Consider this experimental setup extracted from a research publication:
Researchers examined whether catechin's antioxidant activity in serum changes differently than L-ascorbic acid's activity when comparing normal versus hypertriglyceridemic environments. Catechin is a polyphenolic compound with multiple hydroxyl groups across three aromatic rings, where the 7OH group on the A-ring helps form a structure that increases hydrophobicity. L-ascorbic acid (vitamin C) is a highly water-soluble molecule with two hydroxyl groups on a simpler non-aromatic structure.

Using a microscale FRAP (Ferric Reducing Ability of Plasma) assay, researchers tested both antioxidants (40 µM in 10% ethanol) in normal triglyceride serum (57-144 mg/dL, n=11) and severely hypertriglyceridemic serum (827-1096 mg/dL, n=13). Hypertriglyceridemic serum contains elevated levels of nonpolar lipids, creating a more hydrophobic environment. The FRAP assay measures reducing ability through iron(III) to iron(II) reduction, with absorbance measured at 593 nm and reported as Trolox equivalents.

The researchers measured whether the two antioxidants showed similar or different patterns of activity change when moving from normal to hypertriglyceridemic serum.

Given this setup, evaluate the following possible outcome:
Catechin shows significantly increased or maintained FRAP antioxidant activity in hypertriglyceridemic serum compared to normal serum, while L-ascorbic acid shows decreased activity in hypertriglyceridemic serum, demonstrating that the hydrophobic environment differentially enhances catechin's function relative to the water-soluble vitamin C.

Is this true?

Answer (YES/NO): NO